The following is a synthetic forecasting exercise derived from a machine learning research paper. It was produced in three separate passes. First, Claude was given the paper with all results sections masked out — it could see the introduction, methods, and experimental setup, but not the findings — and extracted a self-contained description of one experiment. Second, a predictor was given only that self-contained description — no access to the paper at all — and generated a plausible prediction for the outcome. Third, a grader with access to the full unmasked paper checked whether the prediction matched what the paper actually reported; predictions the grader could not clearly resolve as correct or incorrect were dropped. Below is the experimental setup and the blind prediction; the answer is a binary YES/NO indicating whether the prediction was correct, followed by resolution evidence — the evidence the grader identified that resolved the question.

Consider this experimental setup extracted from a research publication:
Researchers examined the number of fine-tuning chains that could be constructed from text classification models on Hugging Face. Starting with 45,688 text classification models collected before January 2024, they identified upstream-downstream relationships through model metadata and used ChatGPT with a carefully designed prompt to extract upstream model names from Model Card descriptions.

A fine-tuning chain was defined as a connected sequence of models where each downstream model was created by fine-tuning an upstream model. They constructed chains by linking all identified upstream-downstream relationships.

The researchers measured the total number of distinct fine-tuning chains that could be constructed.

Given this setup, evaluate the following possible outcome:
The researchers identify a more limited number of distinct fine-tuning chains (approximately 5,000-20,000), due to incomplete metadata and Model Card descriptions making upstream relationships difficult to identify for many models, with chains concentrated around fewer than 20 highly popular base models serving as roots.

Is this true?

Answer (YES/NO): NO